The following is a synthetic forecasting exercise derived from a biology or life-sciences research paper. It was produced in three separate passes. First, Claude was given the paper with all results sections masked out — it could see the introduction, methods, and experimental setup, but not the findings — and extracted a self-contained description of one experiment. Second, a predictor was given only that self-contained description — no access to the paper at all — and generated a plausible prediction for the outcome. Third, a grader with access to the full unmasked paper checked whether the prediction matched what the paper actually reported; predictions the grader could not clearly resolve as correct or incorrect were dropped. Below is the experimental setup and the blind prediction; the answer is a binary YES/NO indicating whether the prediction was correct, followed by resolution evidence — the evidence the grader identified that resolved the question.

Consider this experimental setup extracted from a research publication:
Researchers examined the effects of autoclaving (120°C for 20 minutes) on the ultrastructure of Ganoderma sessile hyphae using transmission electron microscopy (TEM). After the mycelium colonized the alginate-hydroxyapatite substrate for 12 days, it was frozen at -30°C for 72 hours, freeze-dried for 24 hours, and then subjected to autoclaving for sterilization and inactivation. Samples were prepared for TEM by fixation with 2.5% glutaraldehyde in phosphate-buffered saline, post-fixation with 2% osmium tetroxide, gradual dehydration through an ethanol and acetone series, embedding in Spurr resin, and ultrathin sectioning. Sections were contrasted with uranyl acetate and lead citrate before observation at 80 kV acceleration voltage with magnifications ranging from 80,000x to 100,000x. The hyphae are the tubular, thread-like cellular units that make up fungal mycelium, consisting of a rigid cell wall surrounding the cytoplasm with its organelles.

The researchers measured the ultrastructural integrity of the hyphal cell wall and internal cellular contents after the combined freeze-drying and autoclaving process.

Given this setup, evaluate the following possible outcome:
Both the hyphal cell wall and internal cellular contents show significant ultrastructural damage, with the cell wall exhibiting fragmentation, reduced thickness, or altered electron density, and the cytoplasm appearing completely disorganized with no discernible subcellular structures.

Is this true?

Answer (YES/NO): NO